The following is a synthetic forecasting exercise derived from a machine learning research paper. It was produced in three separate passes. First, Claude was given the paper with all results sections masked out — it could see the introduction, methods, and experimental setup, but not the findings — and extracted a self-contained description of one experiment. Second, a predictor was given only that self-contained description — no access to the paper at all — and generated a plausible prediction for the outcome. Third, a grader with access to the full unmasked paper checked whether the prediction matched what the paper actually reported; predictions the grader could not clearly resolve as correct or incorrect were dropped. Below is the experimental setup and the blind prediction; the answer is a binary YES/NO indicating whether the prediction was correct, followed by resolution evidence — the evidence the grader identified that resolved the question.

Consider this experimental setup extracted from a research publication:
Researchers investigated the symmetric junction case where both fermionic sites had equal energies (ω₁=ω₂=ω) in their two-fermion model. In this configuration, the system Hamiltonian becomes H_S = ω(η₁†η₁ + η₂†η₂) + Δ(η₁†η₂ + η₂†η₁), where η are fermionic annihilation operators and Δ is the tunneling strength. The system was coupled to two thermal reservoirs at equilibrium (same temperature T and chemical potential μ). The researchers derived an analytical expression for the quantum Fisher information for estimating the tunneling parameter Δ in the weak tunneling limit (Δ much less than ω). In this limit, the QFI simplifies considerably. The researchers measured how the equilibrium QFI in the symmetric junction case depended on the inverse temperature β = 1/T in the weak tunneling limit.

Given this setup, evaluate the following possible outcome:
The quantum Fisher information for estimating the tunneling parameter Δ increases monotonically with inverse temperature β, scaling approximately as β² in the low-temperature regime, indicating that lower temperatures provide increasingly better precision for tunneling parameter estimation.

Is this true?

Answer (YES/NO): NO